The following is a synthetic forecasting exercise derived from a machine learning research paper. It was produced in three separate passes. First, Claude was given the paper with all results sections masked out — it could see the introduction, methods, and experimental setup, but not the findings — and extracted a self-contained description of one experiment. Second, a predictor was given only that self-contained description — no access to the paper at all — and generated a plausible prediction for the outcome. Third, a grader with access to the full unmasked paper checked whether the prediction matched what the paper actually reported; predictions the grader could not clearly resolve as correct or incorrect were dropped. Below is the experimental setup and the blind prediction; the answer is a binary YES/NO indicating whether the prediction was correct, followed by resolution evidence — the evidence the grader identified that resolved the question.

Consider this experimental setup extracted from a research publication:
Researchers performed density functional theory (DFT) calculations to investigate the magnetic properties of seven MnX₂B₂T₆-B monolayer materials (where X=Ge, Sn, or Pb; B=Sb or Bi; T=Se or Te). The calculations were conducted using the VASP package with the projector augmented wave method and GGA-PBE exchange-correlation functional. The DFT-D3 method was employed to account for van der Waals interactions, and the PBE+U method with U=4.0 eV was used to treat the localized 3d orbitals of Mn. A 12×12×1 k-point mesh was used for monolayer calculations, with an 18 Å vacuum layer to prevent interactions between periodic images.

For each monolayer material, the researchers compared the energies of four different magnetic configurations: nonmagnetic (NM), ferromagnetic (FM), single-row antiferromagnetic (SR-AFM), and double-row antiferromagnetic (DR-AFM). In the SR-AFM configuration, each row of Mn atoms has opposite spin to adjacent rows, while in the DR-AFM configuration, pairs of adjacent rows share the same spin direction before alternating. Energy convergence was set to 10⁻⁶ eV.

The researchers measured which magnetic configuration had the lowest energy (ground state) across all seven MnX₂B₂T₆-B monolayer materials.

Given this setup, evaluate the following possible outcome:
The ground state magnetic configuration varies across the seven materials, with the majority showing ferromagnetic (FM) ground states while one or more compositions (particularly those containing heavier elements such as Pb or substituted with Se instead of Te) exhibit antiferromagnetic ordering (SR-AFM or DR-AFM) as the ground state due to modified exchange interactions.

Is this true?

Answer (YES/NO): NO